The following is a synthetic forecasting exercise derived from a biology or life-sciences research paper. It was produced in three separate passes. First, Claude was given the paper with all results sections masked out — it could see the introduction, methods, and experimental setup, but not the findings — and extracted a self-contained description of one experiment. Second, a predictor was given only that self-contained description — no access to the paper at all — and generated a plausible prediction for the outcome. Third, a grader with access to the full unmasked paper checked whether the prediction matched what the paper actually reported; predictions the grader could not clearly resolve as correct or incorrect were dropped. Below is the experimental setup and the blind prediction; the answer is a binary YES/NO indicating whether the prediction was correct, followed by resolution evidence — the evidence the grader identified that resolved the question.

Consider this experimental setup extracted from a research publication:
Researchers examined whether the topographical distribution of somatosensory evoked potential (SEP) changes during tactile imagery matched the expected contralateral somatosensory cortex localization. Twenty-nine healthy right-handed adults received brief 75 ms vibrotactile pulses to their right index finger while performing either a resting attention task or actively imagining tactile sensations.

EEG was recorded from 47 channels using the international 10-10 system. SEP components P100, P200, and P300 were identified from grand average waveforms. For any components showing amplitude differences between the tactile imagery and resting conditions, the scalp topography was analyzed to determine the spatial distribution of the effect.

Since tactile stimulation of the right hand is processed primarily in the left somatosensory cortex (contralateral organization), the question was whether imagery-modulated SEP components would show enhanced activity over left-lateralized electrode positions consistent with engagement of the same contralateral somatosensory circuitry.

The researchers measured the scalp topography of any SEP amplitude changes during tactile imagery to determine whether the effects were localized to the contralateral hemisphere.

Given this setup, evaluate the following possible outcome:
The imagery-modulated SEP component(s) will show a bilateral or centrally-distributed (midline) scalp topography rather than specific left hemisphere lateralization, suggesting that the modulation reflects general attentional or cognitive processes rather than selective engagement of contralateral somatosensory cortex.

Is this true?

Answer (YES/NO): NO